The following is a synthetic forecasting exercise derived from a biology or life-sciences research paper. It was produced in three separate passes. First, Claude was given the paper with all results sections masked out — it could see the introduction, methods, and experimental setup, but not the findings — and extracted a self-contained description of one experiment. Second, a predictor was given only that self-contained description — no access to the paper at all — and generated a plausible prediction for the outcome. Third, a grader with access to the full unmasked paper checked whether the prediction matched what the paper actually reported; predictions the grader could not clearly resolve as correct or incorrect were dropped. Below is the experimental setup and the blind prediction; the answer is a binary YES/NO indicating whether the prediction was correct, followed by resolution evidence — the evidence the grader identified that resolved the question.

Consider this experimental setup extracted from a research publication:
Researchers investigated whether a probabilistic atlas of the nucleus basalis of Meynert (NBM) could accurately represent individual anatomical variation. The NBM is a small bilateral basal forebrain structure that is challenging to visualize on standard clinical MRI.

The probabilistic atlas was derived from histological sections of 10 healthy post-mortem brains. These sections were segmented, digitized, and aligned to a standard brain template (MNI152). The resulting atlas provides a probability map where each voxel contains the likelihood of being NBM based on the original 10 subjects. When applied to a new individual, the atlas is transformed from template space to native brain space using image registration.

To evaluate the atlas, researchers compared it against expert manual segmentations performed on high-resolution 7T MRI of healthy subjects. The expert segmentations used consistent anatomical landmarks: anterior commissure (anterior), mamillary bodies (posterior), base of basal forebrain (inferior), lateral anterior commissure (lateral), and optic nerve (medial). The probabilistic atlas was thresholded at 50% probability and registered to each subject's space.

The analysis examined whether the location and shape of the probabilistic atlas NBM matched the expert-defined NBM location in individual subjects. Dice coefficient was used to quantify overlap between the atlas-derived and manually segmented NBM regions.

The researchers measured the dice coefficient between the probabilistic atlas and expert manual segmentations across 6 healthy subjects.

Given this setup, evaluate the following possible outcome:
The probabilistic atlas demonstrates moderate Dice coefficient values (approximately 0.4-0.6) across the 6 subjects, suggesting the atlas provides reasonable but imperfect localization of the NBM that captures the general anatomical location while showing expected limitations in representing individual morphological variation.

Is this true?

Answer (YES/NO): YES